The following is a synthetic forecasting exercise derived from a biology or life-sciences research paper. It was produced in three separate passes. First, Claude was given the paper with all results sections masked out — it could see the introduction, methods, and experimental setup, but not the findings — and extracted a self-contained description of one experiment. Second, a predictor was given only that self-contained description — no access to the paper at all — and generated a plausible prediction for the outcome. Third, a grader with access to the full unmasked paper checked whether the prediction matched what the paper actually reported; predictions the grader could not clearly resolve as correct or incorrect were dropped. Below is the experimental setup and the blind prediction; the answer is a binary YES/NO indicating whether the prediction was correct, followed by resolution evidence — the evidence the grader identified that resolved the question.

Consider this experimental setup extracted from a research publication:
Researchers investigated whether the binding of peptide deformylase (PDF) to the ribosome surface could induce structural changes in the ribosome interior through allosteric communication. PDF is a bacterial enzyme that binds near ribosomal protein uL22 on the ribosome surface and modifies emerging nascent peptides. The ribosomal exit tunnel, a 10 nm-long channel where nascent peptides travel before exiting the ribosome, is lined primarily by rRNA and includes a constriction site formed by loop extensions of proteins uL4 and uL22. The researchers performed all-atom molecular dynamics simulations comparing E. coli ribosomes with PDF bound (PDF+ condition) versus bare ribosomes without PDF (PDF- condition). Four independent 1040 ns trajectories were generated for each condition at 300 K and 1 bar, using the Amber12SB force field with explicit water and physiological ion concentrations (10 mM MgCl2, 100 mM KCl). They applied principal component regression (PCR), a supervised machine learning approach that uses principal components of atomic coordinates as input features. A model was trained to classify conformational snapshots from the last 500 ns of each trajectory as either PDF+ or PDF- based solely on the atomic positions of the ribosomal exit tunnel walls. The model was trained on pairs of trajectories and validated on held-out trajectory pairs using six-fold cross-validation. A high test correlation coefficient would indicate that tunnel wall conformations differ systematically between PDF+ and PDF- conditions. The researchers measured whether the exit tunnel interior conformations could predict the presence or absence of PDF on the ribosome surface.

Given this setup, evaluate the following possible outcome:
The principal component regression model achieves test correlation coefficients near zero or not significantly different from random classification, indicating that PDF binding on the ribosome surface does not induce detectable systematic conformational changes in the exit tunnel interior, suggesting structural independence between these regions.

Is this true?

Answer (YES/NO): NO